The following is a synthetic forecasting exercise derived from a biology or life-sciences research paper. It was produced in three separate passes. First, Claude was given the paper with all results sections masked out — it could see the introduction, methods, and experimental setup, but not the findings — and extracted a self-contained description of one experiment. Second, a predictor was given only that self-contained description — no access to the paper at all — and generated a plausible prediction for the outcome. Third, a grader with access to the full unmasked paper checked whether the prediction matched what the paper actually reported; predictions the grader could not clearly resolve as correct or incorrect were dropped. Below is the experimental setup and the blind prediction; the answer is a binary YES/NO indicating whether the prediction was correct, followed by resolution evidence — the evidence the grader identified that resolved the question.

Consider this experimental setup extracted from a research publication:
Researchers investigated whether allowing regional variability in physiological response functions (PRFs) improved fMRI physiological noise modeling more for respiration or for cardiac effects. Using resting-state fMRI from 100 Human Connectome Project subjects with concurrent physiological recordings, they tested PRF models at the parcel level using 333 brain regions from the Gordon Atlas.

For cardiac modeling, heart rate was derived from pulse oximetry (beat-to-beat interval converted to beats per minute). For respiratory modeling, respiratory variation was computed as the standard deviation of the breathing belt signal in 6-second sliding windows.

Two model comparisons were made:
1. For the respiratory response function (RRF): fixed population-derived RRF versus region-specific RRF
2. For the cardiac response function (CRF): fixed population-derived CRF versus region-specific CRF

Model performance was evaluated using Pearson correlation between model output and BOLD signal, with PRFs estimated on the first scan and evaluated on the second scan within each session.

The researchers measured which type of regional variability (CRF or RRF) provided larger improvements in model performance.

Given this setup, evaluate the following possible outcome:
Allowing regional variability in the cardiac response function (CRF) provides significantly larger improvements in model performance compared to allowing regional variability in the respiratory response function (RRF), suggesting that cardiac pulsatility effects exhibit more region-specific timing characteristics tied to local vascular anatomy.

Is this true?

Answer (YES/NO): NO